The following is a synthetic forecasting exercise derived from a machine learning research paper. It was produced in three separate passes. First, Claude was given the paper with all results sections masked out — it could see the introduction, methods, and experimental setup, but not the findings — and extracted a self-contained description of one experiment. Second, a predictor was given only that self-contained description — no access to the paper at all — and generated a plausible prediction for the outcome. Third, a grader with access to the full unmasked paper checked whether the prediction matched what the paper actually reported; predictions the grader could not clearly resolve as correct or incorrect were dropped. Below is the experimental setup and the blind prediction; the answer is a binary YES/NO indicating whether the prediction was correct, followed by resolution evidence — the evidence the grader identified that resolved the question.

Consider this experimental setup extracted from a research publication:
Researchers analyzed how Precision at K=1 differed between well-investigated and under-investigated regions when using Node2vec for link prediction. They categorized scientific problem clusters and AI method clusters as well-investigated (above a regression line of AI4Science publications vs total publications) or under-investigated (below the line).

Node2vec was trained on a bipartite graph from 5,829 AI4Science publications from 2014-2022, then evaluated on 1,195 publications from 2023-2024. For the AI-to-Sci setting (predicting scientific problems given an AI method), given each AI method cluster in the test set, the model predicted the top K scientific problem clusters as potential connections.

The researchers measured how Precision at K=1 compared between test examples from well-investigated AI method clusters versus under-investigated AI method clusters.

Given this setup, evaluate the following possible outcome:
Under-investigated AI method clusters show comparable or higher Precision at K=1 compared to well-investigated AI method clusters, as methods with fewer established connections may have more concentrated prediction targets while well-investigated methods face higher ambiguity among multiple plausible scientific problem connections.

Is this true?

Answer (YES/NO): NO